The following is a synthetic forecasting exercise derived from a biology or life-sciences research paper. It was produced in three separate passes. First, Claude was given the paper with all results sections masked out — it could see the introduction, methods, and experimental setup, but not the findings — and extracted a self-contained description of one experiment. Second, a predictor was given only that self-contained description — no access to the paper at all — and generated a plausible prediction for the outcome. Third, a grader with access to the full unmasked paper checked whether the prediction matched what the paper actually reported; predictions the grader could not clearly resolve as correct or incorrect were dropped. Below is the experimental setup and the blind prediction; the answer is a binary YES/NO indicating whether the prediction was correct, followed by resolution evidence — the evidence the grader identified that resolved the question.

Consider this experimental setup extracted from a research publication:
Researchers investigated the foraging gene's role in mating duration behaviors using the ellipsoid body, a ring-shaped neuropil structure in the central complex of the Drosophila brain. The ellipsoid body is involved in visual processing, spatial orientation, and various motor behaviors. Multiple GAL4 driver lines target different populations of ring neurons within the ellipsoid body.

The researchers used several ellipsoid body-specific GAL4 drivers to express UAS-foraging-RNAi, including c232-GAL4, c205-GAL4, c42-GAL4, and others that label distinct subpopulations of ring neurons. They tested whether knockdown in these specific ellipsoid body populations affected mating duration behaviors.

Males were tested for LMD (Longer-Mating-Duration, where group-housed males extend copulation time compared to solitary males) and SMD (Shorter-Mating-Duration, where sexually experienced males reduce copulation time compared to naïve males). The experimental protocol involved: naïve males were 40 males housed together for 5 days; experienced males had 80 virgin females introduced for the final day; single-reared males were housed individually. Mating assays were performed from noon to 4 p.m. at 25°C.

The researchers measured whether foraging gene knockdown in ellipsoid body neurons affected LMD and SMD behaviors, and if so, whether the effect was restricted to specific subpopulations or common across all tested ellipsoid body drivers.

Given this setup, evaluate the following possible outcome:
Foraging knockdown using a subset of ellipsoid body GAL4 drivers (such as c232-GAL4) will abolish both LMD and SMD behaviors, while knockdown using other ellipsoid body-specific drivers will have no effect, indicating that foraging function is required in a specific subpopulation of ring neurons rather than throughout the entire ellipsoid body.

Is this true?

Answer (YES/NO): NO